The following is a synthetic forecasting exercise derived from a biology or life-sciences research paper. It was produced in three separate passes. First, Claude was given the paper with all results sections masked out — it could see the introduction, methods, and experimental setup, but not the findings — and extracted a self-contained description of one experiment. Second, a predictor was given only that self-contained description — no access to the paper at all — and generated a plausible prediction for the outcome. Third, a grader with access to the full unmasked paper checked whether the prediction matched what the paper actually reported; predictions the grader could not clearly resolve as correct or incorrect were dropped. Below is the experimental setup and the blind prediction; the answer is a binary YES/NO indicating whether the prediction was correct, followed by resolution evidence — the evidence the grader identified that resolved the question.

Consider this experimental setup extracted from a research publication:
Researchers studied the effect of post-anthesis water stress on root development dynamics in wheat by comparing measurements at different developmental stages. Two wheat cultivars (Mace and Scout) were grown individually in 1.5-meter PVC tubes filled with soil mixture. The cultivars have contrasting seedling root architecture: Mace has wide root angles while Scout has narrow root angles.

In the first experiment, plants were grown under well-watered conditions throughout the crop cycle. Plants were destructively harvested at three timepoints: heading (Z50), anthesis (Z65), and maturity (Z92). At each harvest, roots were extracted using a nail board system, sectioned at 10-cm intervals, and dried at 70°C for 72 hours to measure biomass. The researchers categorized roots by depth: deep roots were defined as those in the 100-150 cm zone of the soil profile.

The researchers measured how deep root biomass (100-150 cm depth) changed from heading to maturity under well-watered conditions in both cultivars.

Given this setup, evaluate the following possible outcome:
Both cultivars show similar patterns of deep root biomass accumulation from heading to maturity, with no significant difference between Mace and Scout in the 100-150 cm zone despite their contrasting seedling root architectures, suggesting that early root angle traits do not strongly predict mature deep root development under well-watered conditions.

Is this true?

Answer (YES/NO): NO